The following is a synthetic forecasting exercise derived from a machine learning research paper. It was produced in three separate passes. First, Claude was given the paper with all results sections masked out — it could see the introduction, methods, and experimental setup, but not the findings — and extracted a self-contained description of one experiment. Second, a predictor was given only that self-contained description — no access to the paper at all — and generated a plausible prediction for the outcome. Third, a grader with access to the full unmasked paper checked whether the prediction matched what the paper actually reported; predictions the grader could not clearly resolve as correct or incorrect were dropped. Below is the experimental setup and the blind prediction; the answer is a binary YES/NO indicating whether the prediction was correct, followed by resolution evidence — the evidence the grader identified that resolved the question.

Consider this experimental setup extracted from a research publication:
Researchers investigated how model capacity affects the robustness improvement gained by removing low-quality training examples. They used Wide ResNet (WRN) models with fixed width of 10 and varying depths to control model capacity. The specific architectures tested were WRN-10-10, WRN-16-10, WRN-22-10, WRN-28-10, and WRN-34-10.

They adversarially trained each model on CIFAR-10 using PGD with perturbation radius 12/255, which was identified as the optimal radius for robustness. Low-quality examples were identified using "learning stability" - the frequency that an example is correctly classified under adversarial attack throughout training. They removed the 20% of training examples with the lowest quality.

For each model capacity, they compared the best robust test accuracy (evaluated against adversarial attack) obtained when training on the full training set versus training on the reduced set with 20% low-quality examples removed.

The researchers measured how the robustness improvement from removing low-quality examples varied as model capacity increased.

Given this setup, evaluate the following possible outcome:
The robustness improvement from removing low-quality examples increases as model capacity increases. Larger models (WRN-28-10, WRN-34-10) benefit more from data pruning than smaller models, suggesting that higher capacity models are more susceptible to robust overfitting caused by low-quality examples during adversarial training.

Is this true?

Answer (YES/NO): NO